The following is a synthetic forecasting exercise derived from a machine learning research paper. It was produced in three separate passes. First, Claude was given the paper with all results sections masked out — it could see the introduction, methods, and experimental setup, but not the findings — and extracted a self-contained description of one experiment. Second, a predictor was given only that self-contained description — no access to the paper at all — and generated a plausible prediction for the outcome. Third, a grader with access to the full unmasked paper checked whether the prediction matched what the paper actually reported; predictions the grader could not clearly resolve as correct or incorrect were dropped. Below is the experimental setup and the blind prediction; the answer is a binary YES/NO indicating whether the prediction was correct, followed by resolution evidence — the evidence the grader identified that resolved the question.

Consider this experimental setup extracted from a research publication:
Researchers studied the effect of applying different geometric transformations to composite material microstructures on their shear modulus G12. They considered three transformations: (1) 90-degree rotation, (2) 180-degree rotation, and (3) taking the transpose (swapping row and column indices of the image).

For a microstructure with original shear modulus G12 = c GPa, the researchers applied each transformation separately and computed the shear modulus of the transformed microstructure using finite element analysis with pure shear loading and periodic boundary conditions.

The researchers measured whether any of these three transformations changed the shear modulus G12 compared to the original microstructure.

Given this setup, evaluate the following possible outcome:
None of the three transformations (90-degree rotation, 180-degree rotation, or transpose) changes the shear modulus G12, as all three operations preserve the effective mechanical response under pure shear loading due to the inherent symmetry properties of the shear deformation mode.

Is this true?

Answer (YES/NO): YES